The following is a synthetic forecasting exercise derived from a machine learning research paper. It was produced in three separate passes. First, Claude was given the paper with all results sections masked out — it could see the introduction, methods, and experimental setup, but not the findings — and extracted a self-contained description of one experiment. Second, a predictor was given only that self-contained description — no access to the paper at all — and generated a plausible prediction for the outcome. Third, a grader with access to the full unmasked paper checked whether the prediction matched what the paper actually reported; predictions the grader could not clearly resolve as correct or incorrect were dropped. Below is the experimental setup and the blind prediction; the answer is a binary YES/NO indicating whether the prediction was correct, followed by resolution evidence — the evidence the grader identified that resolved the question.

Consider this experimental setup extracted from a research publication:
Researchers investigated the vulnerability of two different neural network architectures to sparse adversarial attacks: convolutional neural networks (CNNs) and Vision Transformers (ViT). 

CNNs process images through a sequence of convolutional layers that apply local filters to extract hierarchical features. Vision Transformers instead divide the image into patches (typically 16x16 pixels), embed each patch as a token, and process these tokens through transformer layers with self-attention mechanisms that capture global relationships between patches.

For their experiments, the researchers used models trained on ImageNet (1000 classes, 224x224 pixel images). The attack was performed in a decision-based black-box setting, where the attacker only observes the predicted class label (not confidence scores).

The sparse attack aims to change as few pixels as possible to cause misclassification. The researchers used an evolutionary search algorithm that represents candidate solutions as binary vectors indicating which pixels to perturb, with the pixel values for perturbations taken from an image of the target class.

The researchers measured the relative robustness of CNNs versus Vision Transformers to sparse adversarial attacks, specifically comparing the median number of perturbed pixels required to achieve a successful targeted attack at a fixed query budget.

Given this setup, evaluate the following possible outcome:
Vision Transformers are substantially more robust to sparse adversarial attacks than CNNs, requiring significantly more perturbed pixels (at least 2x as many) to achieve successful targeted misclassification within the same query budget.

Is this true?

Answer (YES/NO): NO